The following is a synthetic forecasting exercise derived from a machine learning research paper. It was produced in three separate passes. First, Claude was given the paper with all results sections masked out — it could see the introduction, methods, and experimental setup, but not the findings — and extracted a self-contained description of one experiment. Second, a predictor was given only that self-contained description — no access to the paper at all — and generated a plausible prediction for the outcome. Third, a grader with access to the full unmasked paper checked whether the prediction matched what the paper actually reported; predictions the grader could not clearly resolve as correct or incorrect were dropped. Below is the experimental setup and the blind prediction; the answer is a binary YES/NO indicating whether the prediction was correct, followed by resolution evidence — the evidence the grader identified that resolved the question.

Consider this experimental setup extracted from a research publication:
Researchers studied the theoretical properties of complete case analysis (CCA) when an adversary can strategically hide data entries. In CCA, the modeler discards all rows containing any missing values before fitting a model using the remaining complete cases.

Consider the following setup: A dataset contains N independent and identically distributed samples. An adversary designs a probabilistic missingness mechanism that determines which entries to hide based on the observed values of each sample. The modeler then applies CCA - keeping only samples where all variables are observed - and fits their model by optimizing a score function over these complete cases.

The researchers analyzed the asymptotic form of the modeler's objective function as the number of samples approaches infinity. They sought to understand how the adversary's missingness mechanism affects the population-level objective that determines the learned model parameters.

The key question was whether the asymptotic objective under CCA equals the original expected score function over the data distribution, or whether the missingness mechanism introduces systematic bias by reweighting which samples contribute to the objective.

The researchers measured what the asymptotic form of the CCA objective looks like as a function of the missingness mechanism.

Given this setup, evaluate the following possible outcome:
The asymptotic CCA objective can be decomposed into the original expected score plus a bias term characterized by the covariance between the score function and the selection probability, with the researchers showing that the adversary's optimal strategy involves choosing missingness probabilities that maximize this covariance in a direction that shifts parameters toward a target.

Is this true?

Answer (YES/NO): NO